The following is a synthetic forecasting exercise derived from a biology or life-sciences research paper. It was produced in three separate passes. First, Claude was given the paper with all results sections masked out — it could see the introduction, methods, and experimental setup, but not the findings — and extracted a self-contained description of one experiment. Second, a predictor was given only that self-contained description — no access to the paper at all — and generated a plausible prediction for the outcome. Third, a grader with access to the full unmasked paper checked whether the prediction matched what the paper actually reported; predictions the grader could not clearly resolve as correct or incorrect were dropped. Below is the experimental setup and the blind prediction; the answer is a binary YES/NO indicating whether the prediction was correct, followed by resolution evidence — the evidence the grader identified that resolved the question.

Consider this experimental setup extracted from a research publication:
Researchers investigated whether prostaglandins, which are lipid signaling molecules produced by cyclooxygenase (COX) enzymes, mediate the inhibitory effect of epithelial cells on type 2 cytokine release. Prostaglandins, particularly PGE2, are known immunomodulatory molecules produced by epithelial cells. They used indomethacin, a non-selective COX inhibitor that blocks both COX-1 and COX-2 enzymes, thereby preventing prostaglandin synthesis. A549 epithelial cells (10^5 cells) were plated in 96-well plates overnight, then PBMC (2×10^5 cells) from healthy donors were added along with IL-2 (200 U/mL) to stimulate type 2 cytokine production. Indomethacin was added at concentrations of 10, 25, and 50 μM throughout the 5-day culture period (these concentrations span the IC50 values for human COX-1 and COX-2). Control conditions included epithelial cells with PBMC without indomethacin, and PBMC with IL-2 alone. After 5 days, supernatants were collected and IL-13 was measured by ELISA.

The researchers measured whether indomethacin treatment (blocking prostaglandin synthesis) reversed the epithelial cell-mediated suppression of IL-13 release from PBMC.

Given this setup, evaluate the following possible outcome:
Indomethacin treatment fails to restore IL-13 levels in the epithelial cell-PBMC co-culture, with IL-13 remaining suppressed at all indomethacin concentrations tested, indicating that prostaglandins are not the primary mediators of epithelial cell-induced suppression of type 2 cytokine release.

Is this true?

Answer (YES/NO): YES